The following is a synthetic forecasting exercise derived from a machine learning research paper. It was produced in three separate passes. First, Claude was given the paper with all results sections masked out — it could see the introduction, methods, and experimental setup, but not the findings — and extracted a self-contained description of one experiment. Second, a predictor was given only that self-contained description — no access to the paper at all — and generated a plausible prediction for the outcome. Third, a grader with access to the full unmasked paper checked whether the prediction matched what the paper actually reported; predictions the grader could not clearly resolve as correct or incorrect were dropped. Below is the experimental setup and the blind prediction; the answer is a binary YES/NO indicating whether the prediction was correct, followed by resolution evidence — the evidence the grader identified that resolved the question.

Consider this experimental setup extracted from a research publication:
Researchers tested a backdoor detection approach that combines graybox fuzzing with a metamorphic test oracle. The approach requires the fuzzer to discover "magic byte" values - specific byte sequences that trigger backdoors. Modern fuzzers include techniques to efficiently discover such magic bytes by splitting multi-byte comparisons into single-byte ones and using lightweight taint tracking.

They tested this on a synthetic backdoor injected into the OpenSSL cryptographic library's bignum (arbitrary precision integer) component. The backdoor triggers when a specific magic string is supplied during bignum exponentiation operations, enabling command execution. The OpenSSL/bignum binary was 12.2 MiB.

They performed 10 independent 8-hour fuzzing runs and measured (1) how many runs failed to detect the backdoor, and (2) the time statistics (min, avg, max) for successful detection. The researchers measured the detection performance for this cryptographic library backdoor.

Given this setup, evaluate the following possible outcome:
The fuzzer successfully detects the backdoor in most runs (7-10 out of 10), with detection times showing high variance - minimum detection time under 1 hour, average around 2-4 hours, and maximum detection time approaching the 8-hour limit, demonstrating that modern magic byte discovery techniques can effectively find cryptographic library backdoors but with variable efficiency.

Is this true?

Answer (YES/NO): NO